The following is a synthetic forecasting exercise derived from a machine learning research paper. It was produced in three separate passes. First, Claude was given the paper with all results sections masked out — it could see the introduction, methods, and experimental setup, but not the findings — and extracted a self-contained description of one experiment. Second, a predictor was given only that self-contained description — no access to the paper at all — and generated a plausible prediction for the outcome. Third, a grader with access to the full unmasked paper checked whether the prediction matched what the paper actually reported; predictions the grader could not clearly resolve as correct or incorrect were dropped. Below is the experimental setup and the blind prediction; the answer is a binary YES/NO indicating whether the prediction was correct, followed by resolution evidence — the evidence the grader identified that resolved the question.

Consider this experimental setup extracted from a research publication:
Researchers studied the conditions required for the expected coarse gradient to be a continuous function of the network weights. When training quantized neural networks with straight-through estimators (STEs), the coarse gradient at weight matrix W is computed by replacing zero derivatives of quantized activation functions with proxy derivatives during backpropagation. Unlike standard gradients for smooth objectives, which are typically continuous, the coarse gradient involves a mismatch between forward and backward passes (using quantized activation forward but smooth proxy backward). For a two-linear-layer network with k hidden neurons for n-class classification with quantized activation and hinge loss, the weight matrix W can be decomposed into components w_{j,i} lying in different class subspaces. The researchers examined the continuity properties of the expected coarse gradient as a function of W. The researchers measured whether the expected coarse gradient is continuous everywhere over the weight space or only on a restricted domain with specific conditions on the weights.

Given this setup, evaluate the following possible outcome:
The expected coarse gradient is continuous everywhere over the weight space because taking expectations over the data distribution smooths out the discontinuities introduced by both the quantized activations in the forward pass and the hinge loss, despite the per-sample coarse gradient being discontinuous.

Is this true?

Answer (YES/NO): NO